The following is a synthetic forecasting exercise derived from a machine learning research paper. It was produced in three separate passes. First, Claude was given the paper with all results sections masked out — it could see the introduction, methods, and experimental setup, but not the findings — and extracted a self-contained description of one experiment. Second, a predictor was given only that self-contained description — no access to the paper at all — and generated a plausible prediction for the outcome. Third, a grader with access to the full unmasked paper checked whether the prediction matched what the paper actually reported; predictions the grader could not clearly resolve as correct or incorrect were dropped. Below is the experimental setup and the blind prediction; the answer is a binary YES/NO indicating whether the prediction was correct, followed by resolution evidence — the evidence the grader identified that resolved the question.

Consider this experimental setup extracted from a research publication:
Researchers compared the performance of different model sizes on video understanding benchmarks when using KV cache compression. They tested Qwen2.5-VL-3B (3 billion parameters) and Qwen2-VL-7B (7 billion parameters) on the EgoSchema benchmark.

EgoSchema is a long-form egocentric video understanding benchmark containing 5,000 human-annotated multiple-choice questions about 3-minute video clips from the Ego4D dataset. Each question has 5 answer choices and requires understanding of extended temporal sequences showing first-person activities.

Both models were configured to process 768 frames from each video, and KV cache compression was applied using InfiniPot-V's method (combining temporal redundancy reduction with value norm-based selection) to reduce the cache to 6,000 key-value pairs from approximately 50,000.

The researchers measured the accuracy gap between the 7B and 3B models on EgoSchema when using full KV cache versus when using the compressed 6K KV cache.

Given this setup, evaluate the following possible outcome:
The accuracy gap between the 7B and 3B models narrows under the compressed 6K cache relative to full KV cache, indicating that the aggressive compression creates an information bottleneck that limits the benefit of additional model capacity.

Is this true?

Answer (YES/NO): NO